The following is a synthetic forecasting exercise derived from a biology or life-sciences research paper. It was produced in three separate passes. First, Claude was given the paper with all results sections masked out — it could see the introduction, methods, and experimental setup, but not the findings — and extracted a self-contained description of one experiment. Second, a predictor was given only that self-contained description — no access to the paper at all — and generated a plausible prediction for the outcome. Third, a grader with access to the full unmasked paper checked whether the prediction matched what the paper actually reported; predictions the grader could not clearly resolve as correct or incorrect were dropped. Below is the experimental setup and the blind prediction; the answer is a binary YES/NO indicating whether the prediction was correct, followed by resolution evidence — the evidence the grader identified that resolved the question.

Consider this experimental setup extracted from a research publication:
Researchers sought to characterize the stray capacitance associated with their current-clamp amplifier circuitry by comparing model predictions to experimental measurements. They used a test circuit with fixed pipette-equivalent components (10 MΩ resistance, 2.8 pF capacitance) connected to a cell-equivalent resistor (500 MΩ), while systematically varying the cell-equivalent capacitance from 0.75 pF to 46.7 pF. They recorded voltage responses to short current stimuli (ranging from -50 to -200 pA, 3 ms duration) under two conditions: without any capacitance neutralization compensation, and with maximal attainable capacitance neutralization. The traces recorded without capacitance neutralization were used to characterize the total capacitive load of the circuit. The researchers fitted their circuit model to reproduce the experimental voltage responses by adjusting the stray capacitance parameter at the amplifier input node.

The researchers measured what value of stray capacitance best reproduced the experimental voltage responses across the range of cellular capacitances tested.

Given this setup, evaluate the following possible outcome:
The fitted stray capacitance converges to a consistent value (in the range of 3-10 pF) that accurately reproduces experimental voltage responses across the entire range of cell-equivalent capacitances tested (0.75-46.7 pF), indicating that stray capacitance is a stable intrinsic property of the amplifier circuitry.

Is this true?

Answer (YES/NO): NO